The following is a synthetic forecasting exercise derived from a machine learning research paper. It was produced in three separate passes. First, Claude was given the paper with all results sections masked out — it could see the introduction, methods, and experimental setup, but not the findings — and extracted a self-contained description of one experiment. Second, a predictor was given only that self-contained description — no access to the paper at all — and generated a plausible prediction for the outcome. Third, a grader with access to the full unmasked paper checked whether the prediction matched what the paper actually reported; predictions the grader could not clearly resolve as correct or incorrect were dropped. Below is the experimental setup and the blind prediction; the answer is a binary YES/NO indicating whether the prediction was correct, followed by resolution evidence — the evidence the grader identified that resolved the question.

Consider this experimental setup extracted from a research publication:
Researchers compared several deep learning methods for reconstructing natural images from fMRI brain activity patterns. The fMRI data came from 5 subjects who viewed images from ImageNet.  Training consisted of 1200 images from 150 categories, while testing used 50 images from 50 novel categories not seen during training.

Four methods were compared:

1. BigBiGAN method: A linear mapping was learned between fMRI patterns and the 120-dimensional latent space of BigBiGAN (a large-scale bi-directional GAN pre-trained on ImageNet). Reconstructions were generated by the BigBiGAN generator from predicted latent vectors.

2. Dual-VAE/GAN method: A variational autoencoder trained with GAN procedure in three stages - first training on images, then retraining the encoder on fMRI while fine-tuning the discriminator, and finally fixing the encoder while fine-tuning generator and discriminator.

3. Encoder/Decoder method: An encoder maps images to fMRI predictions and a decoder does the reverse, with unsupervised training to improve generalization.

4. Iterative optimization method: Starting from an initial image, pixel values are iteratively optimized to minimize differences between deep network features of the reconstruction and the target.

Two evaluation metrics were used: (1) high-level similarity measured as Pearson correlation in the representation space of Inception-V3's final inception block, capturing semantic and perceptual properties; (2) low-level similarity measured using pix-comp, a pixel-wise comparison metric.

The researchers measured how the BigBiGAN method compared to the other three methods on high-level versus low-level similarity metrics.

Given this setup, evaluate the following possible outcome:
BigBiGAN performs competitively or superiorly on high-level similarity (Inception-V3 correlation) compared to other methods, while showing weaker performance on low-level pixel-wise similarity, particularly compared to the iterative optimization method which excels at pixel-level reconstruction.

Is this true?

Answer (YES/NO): NO